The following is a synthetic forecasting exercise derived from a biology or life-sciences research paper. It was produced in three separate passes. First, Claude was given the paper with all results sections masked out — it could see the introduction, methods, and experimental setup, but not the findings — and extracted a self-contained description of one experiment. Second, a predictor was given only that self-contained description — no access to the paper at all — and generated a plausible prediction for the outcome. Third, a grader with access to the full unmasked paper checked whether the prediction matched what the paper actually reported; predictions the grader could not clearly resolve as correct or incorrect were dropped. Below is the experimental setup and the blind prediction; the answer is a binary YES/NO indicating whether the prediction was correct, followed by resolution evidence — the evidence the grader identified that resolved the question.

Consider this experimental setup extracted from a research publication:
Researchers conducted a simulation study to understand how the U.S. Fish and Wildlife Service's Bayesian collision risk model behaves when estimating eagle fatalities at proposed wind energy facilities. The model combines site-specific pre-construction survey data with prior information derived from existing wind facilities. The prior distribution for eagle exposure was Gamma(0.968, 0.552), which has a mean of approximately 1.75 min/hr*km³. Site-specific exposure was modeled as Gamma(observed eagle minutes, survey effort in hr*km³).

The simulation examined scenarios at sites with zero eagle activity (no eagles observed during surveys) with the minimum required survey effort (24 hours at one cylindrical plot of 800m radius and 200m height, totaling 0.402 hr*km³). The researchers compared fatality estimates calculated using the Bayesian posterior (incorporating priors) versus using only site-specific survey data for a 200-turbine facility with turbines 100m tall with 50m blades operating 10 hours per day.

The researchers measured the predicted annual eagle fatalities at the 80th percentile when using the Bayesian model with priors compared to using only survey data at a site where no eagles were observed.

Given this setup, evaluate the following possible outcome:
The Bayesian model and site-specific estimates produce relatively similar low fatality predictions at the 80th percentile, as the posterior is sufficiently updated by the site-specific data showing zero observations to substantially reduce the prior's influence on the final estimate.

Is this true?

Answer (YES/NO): NO